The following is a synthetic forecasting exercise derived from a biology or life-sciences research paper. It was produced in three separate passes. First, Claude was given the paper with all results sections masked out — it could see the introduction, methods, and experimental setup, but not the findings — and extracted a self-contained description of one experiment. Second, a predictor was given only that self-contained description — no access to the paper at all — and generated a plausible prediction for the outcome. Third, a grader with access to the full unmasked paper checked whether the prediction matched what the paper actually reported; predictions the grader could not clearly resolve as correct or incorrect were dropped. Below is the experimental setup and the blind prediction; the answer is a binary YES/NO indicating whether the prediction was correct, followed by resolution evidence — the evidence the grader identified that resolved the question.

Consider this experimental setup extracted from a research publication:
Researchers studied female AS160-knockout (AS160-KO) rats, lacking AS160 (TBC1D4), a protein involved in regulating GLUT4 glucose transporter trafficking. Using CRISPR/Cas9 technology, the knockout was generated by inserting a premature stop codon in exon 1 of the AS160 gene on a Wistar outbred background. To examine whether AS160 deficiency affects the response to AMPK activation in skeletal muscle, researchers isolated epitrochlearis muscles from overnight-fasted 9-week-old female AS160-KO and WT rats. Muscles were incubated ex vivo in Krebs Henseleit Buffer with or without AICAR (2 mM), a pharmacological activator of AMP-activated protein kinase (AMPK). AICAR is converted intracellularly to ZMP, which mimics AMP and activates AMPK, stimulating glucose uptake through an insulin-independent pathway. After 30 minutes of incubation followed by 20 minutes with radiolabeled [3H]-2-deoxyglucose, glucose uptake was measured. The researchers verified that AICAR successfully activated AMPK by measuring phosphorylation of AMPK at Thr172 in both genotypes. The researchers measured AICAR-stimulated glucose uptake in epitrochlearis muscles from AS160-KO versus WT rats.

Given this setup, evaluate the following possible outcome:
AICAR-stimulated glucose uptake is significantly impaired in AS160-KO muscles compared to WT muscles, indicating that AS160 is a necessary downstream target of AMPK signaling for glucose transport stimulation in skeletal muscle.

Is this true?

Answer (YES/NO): YES